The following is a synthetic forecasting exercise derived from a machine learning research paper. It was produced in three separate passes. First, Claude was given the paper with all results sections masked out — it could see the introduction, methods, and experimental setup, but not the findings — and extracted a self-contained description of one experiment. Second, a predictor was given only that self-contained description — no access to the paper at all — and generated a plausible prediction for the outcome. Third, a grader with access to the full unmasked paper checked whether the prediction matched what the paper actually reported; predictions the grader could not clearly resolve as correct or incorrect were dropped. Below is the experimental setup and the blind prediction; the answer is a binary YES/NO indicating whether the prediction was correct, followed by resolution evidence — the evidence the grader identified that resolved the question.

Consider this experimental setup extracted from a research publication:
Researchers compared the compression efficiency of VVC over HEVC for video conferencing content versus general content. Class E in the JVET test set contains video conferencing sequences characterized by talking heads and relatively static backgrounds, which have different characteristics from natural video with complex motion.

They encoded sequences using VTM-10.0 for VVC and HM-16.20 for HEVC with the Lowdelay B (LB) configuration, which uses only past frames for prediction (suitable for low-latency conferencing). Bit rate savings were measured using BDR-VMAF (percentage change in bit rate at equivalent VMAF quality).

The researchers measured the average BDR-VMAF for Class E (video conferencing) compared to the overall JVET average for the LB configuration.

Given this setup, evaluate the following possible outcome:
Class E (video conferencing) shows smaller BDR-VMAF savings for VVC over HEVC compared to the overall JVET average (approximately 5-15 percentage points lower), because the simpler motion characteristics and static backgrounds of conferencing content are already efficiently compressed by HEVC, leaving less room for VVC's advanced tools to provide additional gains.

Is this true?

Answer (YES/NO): NO